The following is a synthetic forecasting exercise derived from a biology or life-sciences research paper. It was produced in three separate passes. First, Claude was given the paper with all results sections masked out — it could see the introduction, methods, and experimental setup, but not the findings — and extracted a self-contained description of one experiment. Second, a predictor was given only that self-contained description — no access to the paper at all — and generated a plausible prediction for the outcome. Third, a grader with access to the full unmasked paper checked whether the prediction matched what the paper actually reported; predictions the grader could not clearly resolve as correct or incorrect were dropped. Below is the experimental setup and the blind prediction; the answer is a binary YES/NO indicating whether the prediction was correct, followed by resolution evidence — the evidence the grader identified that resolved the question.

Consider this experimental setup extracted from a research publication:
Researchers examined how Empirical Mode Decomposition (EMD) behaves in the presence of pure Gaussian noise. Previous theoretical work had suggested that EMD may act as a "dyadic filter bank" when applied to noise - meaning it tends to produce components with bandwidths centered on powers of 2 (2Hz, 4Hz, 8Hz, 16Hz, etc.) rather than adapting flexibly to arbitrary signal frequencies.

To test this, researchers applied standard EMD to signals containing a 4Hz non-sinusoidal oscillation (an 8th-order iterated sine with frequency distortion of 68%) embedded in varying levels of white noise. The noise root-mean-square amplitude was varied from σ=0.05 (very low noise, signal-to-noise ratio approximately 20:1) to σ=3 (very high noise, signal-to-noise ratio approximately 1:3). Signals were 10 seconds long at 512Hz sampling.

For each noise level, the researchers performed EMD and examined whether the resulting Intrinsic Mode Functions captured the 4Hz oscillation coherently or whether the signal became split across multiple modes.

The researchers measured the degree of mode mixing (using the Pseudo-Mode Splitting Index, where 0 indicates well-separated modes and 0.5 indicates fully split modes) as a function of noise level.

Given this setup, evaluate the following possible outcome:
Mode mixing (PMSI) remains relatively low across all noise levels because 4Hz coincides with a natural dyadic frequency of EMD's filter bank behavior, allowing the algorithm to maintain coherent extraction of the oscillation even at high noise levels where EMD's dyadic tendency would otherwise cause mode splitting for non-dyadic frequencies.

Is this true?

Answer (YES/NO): NO